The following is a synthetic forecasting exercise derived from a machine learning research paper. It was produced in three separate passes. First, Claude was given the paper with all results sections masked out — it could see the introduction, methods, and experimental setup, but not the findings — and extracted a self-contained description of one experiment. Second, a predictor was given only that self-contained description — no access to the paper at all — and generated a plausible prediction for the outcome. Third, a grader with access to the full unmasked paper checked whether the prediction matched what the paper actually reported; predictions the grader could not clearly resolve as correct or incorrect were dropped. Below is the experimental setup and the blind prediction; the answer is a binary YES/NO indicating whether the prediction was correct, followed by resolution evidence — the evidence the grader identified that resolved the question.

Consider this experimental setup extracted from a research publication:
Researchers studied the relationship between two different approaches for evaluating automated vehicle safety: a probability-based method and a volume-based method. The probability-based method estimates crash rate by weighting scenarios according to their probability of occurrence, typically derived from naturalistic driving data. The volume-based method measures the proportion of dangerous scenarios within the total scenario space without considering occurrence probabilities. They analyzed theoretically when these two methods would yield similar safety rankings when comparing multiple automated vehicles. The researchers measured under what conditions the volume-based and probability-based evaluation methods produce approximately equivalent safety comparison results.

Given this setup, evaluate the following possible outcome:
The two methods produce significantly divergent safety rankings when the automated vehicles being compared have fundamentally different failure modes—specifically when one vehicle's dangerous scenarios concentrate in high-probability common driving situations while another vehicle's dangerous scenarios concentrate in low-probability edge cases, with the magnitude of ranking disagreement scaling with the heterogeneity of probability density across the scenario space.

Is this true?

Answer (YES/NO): NO